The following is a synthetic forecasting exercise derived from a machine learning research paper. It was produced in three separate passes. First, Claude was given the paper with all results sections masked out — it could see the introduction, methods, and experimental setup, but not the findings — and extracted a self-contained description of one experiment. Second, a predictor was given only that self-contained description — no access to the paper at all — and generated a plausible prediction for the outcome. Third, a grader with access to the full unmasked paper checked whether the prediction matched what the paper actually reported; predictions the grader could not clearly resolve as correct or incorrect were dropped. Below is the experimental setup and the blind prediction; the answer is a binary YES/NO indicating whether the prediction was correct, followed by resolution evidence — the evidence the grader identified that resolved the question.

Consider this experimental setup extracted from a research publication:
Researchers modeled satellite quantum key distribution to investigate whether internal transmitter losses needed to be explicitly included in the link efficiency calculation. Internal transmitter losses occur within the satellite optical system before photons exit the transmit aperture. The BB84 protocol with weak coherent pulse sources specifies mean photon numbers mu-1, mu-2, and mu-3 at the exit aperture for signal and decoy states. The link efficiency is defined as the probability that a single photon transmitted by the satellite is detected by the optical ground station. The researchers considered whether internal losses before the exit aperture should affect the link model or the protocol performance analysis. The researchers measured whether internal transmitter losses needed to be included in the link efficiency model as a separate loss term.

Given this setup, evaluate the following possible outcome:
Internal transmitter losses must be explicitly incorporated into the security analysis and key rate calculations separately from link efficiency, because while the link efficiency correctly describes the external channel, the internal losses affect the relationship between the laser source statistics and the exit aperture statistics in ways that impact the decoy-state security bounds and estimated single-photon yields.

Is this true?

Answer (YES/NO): NO